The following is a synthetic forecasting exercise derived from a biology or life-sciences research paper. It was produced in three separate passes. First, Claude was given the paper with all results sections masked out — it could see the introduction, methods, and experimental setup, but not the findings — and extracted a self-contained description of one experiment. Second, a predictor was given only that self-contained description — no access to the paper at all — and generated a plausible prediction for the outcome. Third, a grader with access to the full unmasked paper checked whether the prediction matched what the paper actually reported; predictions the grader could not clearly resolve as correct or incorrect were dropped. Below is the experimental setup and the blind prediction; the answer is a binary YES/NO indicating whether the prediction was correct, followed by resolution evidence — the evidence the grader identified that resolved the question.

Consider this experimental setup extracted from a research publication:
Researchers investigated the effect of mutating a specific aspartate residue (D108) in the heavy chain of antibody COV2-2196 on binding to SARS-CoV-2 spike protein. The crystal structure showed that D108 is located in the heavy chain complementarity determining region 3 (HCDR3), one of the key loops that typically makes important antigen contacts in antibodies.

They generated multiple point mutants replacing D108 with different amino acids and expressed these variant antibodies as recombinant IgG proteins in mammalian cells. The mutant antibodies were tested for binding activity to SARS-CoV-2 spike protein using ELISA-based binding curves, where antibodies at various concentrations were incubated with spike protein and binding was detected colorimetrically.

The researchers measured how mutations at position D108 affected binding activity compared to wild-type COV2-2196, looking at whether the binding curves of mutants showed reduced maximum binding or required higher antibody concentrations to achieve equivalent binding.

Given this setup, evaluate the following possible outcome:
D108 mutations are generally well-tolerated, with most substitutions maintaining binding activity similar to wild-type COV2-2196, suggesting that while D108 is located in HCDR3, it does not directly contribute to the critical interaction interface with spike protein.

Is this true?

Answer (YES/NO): YES